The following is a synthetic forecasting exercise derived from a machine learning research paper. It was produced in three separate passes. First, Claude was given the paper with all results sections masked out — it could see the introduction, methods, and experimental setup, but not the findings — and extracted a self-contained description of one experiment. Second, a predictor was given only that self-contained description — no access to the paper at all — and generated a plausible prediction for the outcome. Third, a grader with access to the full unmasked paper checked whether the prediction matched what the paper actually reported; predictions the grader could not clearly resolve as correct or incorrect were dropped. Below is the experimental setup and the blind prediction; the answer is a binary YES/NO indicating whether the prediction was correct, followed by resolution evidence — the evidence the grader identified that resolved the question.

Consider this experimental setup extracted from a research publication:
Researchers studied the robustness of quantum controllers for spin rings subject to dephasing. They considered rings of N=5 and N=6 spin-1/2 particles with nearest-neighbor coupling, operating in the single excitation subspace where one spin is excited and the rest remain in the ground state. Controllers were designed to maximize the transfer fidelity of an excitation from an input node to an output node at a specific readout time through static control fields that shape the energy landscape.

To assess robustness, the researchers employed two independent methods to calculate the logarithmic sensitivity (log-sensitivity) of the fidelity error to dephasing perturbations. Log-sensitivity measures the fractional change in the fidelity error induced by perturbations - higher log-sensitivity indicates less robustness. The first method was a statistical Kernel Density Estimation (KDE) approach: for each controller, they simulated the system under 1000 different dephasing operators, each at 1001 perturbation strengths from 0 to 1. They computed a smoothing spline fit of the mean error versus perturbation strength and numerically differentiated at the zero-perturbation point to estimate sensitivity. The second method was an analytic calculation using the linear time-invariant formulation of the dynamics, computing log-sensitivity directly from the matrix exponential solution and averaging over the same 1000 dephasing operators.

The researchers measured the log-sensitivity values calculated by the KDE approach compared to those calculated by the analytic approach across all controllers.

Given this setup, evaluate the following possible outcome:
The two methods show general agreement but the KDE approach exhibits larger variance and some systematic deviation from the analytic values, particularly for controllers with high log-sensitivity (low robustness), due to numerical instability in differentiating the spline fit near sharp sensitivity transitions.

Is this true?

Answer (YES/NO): NO